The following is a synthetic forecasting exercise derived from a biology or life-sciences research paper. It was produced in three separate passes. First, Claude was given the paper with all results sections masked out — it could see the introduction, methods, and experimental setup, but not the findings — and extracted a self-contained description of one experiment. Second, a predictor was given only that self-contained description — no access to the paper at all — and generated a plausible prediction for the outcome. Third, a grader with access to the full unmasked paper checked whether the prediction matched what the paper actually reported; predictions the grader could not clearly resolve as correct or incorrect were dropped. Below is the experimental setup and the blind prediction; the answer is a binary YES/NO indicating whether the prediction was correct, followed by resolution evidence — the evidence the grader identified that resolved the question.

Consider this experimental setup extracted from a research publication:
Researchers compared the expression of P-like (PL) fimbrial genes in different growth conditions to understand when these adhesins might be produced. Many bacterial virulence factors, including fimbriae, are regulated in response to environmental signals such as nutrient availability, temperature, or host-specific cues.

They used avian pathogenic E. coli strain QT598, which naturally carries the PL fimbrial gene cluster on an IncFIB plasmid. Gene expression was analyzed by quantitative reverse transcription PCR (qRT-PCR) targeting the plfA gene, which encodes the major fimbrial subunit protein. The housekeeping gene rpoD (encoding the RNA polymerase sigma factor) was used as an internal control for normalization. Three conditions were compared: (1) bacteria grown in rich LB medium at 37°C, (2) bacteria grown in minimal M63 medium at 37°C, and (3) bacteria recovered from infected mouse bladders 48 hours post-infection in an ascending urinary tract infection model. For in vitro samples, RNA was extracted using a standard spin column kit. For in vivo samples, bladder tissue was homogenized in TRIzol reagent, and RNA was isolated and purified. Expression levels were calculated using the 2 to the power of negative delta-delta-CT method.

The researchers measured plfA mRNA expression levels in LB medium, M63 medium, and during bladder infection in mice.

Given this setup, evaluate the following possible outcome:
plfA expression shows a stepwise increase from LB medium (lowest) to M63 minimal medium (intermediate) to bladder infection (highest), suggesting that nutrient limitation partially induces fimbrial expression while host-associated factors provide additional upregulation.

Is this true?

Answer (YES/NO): YES